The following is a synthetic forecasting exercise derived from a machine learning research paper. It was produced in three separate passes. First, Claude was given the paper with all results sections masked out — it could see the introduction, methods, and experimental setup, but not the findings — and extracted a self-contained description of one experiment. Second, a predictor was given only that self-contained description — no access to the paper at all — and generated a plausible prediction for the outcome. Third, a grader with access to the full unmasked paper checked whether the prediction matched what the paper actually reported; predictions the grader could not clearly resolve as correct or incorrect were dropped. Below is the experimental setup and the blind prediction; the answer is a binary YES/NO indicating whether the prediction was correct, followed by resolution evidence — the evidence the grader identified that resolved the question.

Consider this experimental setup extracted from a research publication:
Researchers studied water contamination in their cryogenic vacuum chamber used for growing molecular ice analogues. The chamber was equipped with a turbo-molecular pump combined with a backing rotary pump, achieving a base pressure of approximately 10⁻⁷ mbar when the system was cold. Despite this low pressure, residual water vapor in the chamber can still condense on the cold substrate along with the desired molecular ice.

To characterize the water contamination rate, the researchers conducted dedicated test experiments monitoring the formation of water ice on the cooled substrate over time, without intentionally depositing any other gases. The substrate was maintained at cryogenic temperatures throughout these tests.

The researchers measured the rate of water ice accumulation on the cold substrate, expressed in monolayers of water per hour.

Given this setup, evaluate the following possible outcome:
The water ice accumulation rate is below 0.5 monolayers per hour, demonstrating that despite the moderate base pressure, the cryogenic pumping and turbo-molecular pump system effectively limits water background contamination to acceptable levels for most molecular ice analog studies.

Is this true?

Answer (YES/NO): NO